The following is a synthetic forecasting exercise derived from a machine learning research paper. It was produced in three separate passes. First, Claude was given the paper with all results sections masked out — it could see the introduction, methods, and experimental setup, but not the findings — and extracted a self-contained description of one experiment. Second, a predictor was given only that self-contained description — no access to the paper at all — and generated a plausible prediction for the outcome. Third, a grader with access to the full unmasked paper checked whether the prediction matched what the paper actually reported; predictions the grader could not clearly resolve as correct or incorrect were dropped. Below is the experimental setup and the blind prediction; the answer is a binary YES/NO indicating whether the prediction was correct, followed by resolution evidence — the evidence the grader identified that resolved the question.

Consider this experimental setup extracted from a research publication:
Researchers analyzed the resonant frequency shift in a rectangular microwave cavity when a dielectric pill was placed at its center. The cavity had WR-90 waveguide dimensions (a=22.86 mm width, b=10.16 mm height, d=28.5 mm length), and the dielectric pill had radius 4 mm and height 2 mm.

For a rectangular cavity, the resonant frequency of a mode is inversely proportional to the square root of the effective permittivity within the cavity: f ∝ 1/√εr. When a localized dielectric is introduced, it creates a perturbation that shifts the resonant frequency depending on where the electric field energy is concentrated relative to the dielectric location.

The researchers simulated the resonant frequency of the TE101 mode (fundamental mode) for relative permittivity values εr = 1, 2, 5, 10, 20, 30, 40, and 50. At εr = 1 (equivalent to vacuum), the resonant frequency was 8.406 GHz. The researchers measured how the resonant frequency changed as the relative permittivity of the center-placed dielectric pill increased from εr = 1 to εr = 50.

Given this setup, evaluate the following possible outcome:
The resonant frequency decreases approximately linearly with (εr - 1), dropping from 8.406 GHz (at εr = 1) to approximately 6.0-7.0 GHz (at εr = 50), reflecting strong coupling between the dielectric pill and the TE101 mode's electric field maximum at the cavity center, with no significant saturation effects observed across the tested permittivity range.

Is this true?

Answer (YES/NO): NO